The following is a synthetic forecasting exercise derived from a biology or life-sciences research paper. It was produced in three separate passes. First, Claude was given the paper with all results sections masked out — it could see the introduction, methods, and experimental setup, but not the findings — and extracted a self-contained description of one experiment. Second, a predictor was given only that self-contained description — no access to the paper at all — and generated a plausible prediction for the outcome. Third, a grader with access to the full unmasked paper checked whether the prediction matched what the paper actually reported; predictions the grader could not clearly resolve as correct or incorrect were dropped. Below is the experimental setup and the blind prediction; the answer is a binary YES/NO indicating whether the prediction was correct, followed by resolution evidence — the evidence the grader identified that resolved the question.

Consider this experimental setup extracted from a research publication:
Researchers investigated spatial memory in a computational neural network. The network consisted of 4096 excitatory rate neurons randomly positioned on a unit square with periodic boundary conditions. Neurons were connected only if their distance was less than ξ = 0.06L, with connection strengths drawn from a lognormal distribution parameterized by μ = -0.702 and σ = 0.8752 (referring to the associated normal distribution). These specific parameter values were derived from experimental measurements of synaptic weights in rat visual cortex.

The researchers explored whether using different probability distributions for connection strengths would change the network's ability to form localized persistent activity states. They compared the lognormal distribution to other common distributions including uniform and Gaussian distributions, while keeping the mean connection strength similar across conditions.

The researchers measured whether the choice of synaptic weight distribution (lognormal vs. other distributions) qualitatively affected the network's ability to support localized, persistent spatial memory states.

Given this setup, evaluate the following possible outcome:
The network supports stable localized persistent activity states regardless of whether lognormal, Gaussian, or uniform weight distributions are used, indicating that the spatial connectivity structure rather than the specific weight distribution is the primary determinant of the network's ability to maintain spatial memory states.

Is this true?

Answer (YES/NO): YES